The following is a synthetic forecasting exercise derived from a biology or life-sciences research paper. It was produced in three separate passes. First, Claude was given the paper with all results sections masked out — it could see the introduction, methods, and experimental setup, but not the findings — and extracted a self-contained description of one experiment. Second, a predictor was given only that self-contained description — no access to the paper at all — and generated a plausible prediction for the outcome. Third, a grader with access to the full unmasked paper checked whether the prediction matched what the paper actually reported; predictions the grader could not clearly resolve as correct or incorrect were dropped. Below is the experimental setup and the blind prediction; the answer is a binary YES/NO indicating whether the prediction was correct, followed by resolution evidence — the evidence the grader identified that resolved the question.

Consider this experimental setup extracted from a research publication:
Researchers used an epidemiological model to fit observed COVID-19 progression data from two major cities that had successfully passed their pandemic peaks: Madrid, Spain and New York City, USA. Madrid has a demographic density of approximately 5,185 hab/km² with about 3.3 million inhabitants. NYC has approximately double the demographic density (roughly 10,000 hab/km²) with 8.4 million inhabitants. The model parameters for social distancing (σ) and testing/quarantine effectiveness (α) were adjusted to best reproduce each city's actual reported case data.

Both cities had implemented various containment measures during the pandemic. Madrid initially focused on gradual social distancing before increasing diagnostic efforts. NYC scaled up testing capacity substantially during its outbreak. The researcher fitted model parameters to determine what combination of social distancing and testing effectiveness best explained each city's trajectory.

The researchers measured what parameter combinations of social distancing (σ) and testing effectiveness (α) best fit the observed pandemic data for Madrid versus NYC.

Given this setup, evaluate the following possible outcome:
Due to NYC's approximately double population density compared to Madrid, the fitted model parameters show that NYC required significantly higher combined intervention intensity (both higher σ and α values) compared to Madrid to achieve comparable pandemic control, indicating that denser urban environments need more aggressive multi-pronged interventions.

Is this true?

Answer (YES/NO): NO